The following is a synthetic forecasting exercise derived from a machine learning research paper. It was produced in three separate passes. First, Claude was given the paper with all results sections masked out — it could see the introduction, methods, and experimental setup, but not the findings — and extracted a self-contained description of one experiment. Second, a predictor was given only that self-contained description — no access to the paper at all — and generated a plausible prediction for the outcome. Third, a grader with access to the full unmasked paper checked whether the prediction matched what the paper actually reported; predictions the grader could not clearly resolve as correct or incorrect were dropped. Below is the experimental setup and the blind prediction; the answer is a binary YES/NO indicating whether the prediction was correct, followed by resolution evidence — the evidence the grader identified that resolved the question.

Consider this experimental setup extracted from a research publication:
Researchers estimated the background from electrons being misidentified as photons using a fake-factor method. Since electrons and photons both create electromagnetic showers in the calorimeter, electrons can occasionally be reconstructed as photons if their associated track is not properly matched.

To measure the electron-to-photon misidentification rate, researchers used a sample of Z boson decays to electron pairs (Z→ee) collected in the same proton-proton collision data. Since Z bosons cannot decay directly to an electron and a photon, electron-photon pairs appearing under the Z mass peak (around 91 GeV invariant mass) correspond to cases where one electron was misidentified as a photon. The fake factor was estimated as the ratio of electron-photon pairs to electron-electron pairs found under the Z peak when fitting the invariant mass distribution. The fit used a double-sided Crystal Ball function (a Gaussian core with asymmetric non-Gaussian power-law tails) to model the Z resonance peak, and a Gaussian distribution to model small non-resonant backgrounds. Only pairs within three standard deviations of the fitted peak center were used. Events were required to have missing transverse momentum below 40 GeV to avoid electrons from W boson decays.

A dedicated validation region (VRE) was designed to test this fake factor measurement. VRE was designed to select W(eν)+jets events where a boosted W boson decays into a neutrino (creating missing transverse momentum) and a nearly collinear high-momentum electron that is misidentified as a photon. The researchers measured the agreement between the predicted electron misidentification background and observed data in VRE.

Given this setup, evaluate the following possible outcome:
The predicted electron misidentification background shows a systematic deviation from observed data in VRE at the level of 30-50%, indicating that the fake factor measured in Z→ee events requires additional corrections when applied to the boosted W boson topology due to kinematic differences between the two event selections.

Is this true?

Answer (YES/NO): NO